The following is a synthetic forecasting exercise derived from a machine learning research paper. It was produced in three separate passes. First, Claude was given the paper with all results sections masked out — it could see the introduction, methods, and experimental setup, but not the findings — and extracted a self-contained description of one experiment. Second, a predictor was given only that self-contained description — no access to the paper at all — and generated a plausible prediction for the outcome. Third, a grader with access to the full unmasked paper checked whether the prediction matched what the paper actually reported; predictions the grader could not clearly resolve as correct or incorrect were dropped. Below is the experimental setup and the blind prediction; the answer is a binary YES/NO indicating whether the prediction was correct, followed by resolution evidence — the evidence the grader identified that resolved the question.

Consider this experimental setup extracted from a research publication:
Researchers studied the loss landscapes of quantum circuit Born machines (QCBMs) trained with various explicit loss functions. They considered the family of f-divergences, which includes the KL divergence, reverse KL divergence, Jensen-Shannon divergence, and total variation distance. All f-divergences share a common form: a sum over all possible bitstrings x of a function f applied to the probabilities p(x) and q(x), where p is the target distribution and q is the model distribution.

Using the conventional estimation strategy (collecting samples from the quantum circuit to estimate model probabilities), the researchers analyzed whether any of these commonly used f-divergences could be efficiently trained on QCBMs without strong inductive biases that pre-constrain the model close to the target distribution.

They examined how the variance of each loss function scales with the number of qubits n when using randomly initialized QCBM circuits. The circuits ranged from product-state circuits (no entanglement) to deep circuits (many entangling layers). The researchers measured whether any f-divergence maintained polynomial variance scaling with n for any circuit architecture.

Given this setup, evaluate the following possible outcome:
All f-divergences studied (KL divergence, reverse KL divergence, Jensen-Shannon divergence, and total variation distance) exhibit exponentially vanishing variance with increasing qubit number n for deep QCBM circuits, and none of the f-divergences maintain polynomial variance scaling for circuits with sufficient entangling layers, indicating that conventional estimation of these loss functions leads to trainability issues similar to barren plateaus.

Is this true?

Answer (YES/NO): YES